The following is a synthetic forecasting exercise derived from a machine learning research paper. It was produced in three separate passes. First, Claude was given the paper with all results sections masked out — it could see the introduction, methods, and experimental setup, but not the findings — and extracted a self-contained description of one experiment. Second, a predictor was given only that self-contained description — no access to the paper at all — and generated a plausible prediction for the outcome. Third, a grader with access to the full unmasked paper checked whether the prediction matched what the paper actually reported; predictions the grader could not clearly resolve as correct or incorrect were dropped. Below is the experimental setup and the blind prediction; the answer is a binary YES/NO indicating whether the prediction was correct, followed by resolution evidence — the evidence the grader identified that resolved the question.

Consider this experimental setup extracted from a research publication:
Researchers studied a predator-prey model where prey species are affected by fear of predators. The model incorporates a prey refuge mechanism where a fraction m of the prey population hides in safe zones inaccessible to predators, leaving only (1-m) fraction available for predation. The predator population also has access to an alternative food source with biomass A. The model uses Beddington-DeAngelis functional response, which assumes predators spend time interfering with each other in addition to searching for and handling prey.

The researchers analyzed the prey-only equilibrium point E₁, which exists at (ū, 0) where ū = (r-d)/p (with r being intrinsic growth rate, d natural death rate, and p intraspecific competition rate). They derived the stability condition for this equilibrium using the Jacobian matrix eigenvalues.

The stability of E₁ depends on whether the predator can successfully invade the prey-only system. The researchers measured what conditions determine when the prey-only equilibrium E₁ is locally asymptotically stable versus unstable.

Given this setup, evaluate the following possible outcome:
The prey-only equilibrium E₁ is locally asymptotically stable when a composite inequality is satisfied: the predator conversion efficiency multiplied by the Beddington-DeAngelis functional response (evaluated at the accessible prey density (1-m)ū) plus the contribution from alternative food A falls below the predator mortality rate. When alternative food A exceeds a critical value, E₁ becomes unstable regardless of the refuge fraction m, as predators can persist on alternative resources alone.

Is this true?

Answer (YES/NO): NO